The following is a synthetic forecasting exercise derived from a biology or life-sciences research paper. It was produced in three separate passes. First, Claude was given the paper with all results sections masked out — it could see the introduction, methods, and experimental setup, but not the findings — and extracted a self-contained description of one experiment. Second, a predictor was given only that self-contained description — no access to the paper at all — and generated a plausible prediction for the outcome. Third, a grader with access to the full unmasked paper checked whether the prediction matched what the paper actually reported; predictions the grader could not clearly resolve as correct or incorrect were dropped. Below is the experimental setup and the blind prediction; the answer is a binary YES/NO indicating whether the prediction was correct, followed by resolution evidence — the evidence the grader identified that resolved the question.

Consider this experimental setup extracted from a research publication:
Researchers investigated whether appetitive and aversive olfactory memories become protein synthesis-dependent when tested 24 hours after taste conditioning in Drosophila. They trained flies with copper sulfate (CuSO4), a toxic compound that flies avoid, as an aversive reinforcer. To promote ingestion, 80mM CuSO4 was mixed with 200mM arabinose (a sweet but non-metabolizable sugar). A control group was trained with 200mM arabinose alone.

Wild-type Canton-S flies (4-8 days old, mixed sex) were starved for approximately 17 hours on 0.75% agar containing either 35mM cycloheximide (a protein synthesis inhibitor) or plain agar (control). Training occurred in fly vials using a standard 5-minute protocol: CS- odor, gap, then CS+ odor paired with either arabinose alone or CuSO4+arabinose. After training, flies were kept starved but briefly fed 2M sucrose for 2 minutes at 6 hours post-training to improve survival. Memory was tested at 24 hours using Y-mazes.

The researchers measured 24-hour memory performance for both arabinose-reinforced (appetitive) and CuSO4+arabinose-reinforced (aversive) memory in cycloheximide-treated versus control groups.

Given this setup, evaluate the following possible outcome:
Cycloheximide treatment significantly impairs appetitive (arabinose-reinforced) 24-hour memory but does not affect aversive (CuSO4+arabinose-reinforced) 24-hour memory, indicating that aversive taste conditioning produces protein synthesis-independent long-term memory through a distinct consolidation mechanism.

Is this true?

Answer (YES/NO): NO